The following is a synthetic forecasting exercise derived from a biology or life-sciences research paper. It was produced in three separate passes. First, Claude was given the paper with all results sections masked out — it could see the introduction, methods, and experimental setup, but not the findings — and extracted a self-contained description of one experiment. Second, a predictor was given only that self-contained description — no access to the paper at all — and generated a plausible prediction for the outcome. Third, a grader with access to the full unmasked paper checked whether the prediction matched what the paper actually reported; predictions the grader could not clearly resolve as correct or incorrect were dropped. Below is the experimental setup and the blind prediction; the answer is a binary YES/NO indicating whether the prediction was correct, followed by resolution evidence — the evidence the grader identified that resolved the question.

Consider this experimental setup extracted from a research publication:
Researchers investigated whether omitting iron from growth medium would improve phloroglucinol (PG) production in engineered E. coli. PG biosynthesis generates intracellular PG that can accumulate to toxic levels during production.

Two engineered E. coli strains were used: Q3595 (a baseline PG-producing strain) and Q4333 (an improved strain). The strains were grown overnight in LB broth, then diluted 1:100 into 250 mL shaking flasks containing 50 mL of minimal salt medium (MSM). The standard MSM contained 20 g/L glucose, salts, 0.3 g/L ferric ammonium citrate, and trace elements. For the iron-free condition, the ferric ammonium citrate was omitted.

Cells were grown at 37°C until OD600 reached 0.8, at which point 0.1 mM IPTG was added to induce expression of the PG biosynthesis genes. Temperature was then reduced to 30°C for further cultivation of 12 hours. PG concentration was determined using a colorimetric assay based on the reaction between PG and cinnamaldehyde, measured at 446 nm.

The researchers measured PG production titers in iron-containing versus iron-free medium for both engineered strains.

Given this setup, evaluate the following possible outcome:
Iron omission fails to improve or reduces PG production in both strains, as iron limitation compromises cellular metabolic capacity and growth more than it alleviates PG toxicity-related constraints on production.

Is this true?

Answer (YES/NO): NO